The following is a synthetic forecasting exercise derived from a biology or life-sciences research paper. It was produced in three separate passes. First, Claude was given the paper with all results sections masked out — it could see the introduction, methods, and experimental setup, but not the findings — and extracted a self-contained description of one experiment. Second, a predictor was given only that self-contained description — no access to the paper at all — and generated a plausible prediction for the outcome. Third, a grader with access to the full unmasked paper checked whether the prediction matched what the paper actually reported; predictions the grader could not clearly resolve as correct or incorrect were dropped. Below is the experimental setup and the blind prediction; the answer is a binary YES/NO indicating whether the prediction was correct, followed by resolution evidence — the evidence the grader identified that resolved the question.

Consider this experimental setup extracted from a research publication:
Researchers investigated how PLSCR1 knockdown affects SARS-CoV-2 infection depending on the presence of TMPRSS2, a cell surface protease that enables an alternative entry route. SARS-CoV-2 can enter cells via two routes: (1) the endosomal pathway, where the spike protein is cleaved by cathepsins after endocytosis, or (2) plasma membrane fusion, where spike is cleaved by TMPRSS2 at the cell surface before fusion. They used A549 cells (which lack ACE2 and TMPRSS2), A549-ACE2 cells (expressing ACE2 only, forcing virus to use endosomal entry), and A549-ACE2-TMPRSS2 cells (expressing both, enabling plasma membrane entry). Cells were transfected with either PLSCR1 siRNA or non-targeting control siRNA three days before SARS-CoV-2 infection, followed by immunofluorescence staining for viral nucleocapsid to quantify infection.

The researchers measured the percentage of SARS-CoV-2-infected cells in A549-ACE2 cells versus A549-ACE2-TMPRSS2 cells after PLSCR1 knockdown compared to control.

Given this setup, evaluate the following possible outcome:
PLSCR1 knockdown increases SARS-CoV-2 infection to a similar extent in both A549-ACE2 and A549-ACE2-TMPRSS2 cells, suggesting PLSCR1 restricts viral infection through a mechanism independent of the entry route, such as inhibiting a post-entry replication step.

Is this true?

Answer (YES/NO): NO